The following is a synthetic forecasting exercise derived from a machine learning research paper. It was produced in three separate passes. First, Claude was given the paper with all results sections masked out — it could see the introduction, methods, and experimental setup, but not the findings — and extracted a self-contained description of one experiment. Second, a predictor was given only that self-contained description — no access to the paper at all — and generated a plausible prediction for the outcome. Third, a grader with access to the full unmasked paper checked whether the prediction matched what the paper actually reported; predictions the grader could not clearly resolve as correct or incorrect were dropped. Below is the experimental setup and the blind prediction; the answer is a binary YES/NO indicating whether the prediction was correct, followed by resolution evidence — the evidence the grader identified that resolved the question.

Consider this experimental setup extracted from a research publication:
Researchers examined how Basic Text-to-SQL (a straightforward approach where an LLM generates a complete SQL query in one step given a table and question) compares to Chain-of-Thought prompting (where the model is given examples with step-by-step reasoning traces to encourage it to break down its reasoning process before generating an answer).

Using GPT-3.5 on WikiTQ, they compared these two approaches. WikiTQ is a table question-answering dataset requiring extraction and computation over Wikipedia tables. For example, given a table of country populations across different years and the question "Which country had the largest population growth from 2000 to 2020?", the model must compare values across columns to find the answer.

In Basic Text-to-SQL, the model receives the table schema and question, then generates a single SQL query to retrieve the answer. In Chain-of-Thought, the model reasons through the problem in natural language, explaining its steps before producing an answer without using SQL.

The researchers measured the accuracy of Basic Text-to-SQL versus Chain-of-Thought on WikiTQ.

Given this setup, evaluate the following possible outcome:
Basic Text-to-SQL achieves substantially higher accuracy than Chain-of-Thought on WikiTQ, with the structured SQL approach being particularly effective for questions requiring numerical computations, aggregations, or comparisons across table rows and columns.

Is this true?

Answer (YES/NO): NO